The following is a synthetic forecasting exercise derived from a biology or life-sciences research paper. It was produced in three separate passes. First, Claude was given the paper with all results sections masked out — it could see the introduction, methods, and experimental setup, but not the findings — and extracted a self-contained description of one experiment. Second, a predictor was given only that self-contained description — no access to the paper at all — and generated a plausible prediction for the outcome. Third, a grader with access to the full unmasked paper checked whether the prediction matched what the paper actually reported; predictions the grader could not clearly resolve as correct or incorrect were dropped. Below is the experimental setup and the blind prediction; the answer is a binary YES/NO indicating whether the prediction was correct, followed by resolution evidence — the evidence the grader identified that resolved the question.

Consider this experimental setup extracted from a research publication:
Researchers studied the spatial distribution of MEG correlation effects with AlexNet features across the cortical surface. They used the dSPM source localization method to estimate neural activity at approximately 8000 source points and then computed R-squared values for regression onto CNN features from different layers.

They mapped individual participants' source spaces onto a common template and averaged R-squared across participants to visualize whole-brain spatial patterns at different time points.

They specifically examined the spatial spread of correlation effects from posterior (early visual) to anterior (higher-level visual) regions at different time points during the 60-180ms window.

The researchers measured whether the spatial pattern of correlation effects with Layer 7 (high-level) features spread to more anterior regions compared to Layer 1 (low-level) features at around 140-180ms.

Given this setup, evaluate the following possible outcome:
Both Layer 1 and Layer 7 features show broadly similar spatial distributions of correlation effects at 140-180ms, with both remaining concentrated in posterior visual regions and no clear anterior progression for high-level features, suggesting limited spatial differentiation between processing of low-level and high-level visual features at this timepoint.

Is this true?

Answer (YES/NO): NO